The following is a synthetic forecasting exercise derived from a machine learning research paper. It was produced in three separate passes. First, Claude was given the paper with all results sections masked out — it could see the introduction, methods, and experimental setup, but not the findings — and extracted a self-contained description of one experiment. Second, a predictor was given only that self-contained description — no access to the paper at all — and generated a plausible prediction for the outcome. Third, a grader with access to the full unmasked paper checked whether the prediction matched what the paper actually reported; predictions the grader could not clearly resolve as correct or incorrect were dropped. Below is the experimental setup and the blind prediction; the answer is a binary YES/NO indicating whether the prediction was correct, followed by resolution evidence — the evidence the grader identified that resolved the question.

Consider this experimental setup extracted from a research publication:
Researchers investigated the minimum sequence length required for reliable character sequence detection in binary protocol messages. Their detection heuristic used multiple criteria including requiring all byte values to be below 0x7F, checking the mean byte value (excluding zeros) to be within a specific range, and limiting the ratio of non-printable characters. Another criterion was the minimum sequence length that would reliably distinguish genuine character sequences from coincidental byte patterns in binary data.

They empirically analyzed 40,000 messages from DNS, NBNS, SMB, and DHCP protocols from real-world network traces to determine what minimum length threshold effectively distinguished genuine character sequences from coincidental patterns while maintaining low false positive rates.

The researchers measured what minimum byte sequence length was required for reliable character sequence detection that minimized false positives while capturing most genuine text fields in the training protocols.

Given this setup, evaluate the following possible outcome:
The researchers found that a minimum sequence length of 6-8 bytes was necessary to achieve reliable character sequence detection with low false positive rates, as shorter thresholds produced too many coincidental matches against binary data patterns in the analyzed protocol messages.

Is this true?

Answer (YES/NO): NO